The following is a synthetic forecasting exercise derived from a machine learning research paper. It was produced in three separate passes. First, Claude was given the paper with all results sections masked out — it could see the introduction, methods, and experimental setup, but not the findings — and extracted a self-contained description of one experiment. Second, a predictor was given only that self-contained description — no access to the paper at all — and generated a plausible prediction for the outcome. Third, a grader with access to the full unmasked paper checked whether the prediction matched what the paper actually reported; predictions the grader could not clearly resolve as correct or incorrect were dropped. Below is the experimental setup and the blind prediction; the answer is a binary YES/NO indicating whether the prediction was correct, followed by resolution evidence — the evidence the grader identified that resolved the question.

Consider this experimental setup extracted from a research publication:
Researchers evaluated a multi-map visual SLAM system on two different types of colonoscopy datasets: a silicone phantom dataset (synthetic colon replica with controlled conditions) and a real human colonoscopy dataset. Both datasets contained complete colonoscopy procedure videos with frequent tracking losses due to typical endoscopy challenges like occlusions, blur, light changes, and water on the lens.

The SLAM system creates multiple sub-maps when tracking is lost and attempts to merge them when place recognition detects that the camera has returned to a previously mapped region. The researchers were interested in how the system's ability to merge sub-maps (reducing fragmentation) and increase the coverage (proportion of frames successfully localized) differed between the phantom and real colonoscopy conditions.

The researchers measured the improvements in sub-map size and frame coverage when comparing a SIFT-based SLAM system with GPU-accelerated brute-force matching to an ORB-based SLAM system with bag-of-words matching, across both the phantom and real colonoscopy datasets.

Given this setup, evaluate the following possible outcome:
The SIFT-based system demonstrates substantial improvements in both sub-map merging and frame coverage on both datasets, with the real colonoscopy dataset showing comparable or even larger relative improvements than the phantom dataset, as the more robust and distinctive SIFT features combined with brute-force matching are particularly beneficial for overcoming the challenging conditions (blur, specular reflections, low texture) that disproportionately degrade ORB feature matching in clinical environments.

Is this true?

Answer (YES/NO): YES